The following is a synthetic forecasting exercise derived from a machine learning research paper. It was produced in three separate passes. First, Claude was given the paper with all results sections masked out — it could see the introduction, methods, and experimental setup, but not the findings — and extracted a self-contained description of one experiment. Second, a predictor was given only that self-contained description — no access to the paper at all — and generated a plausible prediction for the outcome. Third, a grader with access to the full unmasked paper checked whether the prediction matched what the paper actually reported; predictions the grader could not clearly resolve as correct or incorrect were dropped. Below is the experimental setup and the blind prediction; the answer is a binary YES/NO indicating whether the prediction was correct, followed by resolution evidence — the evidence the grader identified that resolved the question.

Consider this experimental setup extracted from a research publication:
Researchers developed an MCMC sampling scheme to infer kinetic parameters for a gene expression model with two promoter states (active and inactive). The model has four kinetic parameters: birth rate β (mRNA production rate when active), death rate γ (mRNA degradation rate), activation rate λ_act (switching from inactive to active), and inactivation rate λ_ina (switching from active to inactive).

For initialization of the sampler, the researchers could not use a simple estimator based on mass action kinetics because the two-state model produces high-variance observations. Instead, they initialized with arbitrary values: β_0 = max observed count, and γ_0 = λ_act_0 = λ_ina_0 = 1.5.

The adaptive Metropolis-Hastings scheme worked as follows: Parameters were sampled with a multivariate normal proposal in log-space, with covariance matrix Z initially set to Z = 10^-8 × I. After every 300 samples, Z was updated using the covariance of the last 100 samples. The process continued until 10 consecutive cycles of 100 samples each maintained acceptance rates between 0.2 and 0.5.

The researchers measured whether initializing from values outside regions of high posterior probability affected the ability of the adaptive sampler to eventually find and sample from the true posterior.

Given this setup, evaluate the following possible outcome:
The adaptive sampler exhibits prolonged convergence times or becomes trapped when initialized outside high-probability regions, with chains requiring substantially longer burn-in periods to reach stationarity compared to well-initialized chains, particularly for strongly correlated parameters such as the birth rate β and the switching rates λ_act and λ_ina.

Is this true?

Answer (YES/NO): NO